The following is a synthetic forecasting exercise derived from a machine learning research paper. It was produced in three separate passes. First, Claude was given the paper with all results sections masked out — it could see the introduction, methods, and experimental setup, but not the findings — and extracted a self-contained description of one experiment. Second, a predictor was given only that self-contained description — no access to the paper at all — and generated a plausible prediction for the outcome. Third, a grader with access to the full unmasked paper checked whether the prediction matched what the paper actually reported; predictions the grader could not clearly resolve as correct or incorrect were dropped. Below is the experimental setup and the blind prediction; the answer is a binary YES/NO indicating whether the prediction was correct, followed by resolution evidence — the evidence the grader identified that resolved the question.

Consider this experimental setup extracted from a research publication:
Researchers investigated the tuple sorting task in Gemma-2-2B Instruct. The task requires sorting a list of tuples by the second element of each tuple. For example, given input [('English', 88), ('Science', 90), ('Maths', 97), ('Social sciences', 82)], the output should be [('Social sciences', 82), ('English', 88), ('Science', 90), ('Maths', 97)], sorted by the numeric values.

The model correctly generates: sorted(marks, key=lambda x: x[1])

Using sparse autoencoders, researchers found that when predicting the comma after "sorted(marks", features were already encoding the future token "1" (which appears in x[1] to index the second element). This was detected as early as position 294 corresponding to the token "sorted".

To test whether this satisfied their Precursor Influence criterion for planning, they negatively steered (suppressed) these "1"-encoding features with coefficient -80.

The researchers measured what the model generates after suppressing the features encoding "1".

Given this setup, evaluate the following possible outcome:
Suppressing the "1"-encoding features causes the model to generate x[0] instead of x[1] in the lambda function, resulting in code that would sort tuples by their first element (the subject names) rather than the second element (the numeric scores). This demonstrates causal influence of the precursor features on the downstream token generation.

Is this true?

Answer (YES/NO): NO